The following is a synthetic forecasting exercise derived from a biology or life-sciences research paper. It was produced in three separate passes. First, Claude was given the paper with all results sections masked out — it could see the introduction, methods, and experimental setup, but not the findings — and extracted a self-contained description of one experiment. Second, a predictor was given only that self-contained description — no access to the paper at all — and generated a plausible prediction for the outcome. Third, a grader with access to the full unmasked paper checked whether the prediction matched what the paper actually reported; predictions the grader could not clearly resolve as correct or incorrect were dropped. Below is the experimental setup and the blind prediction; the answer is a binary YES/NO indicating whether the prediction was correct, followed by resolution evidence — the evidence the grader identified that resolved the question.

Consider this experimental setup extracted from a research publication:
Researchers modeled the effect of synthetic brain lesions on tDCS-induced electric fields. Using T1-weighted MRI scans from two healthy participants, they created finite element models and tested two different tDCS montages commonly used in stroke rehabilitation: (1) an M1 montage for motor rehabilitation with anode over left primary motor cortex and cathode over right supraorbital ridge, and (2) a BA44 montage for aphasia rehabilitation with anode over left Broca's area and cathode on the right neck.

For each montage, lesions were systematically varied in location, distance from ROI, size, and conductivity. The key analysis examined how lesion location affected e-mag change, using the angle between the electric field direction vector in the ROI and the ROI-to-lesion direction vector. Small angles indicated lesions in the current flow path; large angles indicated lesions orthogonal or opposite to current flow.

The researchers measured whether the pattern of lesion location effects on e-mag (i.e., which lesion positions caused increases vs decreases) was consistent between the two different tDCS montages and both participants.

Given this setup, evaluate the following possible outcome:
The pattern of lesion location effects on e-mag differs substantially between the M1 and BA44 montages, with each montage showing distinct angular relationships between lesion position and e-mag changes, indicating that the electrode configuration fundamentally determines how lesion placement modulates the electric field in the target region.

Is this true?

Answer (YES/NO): NO